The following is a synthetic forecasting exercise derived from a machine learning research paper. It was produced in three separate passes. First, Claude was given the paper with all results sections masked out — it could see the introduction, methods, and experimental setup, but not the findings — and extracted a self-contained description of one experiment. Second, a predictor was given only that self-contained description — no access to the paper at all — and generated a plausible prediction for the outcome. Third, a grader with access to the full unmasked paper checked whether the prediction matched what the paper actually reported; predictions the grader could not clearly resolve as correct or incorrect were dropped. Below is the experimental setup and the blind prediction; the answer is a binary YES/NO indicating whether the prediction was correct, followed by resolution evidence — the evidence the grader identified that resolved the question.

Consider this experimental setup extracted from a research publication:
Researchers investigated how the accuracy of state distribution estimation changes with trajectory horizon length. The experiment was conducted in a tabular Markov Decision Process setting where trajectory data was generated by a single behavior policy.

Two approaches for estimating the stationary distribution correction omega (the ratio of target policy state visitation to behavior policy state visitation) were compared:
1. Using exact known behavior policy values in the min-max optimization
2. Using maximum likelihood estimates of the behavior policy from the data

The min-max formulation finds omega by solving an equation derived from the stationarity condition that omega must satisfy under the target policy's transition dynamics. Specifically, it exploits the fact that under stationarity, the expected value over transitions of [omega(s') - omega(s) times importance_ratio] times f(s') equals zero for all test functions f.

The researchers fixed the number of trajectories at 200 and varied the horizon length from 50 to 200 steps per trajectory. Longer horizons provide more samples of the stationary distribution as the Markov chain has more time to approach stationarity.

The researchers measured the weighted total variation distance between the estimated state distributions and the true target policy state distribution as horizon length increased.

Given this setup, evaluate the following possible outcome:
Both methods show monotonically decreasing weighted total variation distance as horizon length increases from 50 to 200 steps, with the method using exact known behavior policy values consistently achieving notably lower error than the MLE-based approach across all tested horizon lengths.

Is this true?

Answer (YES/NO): NO